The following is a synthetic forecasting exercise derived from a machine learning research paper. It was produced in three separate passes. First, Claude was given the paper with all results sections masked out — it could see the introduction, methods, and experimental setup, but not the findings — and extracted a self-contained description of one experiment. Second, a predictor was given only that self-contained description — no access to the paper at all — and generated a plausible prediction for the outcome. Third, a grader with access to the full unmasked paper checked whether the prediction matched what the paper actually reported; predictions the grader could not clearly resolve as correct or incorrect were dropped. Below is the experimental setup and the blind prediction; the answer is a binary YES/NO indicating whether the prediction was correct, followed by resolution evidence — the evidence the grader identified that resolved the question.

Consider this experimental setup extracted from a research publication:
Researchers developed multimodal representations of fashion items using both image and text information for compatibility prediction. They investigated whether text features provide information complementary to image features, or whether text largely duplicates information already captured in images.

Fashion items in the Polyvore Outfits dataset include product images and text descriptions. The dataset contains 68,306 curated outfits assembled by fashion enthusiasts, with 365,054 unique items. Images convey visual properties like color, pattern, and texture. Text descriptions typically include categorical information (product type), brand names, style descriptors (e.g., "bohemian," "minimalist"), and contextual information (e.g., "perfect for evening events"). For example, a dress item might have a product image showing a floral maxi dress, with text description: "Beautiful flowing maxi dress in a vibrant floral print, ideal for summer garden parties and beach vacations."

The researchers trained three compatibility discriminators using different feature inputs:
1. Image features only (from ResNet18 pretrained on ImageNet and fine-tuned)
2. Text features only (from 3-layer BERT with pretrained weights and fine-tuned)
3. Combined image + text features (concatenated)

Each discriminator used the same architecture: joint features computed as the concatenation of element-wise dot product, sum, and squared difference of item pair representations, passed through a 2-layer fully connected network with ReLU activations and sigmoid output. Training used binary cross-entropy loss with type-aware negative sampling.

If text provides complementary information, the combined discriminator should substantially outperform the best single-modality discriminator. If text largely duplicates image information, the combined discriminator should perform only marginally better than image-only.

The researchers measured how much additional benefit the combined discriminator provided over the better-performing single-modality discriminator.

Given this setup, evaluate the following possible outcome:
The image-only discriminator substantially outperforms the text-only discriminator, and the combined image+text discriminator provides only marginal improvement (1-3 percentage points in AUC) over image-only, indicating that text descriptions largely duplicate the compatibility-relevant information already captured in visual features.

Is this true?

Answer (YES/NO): NO